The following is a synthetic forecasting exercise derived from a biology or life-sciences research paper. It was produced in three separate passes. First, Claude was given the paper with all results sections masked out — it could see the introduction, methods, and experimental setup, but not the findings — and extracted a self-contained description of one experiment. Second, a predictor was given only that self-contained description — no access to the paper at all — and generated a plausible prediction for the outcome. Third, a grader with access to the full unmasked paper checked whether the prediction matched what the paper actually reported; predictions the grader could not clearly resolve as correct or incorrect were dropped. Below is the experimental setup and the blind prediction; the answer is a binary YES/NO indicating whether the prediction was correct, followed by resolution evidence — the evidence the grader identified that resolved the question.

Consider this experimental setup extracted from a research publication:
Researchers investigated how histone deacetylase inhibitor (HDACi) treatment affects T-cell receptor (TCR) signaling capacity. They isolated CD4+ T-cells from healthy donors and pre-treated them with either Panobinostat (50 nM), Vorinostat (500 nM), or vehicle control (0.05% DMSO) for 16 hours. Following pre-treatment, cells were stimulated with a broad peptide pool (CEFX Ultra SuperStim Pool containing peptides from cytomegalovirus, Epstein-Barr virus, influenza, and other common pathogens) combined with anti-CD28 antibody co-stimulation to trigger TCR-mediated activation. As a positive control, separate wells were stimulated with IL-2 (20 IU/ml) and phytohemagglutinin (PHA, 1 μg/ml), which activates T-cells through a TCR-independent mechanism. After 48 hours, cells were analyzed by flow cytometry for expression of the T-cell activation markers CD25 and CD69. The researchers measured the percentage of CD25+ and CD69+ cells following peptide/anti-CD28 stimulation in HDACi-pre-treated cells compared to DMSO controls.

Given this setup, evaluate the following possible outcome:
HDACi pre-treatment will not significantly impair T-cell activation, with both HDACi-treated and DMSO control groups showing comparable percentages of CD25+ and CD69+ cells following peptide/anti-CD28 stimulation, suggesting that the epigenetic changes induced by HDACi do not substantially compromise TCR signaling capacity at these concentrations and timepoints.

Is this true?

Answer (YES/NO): NO